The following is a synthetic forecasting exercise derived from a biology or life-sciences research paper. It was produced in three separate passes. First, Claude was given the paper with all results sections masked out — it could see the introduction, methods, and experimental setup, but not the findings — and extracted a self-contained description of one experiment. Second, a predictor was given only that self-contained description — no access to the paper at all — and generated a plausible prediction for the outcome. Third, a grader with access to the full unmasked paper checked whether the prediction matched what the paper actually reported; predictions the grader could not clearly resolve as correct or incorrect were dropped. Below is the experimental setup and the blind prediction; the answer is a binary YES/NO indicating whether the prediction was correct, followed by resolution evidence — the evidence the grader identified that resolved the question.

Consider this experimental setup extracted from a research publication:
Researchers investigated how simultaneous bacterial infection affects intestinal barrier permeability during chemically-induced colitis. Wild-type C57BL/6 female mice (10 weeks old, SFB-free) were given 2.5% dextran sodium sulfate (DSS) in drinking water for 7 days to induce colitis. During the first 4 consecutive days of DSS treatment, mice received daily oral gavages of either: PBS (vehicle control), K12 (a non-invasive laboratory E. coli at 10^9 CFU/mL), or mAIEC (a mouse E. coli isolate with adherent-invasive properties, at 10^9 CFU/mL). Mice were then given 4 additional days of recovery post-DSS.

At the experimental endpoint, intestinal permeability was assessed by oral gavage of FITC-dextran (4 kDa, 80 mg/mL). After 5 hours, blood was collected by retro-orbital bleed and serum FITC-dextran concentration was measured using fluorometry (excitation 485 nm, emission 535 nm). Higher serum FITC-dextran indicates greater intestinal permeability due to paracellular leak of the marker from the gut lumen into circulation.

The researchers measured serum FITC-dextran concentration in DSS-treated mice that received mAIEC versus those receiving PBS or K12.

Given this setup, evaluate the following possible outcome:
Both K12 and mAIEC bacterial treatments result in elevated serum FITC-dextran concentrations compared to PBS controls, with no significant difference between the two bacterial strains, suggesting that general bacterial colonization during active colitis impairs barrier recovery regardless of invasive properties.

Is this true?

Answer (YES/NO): YES